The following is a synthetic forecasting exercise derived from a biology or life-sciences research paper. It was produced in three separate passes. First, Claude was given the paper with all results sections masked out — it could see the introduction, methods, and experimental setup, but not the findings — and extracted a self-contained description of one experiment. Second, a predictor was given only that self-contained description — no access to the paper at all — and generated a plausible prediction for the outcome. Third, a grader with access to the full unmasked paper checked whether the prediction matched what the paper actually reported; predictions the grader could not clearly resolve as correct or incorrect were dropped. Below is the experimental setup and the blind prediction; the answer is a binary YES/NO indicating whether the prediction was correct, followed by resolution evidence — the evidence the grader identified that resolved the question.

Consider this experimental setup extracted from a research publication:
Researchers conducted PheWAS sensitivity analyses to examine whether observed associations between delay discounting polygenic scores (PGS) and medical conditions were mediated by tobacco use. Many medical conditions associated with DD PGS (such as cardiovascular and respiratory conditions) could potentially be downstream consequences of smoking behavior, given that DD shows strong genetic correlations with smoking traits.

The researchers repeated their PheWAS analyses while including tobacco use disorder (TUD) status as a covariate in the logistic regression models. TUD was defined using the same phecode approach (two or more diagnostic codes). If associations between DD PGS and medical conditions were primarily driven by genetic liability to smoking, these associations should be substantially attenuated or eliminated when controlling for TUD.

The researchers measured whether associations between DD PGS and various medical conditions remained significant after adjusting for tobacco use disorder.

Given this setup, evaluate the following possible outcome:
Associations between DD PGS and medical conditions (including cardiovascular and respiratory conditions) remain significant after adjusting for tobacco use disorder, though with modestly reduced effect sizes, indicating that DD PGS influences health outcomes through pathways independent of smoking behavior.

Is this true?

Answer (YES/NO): NO